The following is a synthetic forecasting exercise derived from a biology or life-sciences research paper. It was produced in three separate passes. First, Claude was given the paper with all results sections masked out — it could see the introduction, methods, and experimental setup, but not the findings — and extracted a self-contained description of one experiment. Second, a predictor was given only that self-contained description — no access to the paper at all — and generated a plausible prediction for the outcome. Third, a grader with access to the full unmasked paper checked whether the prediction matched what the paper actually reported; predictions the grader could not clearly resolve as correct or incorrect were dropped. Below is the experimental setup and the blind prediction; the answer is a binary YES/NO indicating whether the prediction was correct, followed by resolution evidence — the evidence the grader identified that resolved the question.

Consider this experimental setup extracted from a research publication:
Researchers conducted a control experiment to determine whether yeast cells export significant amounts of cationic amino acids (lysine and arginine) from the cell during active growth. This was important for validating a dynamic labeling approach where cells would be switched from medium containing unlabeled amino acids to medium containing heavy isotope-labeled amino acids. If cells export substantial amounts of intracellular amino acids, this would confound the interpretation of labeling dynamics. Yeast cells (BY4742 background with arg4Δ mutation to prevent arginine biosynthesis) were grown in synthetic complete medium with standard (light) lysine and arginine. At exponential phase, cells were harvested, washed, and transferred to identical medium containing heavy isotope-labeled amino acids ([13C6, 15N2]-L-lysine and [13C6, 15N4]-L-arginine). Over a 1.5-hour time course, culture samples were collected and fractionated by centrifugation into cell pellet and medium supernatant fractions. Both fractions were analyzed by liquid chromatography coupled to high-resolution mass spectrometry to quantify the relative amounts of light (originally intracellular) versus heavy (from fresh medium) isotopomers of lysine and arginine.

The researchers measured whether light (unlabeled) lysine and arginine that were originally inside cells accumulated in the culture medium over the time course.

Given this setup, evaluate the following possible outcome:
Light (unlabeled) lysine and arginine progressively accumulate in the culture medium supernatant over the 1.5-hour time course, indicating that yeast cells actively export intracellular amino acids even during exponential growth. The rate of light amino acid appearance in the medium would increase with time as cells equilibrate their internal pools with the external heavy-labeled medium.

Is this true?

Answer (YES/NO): NO